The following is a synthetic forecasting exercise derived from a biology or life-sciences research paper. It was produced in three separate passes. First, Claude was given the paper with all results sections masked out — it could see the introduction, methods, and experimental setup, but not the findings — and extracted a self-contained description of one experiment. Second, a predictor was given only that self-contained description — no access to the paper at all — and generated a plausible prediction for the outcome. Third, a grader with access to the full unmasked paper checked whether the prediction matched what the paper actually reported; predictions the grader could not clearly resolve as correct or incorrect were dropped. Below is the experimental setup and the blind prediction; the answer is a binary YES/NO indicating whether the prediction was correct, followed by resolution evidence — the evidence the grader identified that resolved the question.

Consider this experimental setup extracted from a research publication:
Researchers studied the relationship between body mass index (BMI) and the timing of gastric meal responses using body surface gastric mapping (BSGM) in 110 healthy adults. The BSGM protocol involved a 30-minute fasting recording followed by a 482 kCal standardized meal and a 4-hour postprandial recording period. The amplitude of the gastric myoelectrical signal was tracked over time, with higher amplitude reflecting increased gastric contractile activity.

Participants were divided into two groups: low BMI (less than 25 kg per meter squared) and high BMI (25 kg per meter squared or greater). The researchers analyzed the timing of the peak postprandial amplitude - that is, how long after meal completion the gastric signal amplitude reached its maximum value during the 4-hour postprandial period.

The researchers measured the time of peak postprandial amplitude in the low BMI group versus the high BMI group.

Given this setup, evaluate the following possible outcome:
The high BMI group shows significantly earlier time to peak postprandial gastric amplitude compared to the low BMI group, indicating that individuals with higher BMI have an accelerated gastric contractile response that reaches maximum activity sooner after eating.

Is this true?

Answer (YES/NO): YES